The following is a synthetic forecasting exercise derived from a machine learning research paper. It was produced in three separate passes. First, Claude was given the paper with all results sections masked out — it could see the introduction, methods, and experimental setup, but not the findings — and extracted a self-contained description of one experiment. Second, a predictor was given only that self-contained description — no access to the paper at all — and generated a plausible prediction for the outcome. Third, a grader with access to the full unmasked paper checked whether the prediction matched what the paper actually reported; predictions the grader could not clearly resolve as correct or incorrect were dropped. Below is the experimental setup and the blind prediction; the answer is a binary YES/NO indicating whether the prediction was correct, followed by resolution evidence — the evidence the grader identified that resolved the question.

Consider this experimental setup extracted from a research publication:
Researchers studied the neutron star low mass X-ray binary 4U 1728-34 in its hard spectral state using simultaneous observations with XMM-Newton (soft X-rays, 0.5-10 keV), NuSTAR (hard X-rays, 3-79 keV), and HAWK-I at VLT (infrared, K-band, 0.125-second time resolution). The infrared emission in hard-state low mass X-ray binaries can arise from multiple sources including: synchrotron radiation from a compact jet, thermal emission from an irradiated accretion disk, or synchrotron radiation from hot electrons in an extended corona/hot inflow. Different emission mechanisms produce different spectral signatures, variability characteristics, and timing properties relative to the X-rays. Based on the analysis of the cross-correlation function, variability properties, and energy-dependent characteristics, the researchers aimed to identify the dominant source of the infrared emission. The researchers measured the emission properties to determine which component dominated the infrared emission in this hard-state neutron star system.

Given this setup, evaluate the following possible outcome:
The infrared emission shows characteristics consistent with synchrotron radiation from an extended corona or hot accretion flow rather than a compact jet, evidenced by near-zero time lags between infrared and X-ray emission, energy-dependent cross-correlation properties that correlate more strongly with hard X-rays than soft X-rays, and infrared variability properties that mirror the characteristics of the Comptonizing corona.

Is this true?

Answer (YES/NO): NO